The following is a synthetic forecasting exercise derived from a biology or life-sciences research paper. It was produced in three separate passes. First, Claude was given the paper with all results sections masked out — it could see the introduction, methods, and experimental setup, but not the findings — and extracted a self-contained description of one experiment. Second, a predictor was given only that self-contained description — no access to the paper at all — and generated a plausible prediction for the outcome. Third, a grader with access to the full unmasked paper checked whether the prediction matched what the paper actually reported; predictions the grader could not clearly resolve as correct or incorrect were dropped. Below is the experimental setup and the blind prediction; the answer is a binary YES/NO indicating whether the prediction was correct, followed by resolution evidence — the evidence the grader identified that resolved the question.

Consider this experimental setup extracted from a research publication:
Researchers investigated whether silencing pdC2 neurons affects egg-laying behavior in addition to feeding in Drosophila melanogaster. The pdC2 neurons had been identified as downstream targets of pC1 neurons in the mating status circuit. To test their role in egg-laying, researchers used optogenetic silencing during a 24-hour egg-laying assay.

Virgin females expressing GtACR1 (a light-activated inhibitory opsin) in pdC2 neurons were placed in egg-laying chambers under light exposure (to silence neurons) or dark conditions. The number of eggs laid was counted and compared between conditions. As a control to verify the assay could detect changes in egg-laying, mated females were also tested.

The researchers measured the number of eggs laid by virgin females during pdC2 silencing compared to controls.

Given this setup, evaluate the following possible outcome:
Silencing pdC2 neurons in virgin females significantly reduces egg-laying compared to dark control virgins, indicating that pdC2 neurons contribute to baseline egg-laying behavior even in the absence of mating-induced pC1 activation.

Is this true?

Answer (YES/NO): NO